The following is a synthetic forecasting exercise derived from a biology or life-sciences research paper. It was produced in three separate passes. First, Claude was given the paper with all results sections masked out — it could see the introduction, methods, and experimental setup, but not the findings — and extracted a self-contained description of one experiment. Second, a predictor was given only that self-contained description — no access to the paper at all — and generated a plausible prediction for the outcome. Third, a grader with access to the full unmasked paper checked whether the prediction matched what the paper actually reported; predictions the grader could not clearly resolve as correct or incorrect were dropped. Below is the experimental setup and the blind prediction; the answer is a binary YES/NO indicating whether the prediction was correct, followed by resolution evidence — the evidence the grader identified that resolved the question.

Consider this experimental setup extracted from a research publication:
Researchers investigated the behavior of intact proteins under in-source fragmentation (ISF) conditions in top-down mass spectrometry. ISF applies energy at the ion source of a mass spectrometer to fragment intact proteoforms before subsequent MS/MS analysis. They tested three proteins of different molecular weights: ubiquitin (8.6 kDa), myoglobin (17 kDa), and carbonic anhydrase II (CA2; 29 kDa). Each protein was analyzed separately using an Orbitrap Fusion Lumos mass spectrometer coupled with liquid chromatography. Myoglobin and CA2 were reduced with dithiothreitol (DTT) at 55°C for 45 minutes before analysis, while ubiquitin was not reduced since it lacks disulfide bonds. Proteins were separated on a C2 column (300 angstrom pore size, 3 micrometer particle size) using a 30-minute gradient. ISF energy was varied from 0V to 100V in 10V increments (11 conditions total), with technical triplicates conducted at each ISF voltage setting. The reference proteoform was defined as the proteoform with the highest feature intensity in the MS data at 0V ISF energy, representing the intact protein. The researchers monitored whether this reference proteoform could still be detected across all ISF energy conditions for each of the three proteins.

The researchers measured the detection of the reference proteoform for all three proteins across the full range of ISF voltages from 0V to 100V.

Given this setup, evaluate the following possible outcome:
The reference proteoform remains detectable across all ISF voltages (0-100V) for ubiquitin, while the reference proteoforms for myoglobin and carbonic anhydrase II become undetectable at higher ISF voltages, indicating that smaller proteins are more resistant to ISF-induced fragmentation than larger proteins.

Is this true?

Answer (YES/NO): YES